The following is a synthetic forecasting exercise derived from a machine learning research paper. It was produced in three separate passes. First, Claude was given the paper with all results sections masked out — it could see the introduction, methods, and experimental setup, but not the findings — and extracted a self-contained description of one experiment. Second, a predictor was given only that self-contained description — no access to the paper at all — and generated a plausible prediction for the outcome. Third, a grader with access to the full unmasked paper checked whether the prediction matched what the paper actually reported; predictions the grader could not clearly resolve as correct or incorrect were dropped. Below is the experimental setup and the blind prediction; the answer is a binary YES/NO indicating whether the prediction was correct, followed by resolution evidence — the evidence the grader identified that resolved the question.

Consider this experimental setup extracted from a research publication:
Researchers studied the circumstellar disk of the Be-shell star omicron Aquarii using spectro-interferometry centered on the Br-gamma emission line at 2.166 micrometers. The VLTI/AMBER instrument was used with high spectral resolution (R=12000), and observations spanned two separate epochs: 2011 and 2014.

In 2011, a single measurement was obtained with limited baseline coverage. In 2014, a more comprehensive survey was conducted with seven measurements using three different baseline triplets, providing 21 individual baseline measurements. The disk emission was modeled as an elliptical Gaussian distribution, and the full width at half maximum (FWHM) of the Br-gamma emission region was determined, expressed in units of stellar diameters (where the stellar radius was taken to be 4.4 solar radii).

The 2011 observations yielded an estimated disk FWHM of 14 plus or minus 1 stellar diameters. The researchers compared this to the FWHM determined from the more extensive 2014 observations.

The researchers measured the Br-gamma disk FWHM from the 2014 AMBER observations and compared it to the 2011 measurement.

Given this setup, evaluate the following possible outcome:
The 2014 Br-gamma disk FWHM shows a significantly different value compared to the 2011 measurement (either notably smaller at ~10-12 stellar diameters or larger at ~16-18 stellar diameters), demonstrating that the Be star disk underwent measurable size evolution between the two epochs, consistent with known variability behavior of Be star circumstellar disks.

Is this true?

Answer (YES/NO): NO